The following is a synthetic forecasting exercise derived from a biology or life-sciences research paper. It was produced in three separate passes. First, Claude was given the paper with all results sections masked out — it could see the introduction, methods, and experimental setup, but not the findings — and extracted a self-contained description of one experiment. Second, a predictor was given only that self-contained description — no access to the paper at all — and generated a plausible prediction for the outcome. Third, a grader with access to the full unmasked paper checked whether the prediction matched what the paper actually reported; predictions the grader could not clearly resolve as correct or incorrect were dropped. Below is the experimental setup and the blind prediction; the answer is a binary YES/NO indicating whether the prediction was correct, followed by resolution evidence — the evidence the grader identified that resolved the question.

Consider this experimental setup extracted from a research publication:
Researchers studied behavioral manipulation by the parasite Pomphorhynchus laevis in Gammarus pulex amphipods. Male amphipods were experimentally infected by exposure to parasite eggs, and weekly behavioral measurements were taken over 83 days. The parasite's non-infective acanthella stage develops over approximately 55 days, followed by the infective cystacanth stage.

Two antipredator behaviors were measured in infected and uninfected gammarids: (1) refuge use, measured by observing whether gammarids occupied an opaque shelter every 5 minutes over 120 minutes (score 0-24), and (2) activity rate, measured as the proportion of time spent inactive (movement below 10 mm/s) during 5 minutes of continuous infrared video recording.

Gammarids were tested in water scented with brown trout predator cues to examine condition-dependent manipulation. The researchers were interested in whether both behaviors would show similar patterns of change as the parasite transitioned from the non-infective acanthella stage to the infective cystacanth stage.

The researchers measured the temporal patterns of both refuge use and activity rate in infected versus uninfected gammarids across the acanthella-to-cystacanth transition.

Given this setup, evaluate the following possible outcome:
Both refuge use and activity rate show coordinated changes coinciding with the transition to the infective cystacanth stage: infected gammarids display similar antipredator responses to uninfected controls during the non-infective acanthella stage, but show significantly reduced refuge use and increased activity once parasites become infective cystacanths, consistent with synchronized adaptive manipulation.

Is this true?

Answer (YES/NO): NO